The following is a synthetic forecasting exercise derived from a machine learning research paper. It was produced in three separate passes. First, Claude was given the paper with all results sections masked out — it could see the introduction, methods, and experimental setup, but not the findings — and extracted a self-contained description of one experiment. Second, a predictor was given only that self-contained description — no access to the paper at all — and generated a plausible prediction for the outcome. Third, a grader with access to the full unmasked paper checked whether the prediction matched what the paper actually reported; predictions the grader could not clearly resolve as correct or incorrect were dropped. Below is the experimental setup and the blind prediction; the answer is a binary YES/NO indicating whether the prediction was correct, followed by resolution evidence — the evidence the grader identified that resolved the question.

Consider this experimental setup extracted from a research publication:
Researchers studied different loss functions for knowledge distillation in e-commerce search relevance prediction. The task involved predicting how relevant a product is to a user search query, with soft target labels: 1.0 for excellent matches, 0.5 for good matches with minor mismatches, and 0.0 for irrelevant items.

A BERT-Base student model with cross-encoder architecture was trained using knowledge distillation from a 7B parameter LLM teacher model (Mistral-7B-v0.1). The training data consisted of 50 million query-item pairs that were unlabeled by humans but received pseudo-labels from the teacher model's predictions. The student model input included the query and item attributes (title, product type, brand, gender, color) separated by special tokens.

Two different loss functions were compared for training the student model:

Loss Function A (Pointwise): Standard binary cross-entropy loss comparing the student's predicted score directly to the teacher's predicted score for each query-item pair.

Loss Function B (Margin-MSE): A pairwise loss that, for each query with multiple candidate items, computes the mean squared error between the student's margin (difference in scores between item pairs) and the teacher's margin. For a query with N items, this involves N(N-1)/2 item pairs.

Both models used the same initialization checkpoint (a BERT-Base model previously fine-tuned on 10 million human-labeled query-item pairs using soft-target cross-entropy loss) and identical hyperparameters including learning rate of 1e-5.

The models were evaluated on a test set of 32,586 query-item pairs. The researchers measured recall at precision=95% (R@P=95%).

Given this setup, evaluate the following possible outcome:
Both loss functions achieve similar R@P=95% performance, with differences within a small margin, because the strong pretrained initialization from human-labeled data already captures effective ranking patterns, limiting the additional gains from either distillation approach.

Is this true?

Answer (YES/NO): NO